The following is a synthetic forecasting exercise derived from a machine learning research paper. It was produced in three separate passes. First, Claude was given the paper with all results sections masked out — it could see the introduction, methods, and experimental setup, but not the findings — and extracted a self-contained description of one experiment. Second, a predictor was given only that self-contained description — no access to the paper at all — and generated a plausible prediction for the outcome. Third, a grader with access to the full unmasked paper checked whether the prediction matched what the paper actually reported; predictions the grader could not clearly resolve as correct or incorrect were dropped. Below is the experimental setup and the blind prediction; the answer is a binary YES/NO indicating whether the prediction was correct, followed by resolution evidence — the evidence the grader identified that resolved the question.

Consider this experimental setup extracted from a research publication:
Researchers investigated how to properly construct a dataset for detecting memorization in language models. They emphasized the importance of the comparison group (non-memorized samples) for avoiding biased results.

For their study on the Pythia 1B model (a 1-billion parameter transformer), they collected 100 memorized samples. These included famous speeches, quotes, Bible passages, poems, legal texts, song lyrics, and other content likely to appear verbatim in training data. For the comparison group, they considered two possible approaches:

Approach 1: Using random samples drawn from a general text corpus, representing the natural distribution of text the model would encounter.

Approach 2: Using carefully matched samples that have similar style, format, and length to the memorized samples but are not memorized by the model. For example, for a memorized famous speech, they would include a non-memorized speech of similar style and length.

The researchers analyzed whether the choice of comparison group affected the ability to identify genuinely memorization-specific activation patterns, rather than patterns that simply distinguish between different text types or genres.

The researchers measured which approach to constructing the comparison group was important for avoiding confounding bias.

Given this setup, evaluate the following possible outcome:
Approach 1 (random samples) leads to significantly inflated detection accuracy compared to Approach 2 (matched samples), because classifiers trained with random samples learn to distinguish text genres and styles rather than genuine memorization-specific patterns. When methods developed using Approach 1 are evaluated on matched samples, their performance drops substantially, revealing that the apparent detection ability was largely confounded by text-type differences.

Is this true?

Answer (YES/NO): NO